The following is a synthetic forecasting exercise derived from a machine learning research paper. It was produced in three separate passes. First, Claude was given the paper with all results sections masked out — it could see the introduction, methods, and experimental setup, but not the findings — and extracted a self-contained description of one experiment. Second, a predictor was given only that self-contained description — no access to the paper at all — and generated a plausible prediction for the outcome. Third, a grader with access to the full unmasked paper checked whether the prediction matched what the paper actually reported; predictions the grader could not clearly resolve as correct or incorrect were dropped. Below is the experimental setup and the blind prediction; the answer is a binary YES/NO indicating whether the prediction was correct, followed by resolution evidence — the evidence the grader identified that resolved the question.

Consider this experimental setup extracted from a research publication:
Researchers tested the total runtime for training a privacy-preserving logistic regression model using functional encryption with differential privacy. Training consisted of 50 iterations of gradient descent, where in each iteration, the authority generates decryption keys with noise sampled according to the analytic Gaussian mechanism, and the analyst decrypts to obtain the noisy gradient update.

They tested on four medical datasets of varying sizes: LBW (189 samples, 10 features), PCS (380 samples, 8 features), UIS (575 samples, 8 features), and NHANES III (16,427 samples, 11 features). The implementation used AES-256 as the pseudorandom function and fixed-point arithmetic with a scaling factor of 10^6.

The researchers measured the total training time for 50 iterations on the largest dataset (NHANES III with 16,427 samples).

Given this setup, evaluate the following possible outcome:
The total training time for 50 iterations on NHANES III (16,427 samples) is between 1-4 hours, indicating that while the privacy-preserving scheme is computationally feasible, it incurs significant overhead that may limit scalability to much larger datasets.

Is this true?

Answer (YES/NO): NO